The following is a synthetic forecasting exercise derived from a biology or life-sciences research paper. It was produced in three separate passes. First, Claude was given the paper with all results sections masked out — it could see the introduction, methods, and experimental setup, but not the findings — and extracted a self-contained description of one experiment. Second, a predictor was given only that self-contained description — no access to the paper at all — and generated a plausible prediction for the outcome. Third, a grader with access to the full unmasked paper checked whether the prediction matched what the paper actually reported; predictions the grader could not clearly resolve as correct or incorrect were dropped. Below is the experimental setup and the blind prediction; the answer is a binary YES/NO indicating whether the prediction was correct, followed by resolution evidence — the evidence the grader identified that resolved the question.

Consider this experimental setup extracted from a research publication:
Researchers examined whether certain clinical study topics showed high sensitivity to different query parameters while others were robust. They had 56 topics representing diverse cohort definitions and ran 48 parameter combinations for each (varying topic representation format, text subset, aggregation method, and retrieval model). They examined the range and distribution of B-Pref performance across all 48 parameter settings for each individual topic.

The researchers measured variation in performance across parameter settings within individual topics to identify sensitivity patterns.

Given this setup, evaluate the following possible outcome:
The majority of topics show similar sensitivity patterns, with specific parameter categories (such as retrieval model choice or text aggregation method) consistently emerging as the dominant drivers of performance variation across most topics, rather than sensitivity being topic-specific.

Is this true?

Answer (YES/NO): NO